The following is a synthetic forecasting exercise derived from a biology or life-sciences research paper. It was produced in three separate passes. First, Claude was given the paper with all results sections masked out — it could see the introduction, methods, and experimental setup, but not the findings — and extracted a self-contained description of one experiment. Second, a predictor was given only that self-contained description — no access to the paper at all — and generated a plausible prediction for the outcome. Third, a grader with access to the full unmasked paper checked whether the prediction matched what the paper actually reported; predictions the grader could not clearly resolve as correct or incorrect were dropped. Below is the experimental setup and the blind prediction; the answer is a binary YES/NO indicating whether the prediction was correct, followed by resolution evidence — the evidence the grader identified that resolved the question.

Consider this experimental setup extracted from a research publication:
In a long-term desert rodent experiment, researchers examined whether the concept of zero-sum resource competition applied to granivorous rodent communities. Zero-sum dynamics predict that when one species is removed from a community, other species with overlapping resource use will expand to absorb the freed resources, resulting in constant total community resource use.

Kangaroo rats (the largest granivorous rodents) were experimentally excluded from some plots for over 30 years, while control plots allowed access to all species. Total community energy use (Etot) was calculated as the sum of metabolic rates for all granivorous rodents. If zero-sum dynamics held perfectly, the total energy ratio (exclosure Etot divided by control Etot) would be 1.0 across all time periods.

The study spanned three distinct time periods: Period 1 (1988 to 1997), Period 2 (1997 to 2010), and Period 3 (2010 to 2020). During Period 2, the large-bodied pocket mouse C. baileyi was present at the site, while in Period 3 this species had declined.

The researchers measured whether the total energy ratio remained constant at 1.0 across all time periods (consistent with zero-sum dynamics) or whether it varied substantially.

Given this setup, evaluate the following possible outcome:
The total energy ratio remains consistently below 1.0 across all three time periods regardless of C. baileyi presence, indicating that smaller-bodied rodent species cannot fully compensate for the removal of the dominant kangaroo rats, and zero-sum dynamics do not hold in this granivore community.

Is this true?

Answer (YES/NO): NO